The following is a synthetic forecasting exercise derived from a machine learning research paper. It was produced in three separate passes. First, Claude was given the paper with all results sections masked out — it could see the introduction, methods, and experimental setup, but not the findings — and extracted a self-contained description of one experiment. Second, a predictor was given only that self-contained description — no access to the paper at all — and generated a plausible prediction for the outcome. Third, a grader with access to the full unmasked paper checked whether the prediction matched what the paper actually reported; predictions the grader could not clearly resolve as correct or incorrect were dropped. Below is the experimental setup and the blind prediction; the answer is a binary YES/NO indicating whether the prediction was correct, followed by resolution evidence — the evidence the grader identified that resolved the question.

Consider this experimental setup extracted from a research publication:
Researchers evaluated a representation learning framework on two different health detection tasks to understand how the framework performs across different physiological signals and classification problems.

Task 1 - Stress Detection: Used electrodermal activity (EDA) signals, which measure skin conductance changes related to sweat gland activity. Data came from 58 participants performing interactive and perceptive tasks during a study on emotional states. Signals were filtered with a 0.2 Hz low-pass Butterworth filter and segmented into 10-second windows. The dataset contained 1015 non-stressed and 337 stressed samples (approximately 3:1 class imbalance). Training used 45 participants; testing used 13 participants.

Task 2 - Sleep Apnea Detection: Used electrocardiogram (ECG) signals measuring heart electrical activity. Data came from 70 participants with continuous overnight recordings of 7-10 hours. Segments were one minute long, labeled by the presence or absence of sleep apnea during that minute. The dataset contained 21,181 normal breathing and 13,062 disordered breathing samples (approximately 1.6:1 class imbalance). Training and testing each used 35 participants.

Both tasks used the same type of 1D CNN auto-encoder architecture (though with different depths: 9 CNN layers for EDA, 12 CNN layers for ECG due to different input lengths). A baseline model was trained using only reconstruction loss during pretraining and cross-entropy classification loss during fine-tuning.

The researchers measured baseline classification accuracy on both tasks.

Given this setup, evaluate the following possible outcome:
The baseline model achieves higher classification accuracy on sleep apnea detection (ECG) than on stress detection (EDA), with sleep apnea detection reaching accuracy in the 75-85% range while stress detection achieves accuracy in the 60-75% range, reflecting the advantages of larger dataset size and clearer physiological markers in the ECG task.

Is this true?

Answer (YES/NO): YES